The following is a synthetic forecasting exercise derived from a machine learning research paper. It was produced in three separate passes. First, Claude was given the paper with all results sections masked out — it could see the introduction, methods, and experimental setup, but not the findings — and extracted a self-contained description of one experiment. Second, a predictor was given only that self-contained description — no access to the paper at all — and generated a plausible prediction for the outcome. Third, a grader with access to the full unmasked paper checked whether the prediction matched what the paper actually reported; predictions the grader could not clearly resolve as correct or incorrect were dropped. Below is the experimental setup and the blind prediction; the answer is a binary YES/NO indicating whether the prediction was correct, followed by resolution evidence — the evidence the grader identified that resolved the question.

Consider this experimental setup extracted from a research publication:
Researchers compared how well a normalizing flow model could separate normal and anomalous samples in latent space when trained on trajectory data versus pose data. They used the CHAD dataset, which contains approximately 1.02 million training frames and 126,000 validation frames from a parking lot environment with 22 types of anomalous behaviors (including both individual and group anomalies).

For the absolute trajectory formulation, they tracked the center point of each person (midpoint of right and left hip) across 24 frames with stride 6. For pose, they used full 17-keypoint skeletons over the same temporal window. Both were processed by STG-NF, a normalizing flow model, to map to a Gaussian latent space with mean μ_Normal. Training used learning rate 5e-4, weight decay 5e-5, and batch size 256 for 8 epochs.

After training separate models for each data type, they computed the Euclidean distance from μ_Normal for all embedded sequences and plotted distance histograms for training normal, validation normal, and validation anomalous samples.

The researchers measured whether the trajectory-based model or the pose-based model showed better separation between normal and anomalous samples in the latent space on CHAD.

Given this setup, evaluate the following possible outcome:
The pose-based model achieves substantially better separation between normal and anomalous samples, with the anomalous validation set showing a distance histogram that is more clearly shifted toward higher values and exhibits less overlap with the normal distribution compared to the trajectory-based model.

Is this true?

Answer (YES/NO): NO